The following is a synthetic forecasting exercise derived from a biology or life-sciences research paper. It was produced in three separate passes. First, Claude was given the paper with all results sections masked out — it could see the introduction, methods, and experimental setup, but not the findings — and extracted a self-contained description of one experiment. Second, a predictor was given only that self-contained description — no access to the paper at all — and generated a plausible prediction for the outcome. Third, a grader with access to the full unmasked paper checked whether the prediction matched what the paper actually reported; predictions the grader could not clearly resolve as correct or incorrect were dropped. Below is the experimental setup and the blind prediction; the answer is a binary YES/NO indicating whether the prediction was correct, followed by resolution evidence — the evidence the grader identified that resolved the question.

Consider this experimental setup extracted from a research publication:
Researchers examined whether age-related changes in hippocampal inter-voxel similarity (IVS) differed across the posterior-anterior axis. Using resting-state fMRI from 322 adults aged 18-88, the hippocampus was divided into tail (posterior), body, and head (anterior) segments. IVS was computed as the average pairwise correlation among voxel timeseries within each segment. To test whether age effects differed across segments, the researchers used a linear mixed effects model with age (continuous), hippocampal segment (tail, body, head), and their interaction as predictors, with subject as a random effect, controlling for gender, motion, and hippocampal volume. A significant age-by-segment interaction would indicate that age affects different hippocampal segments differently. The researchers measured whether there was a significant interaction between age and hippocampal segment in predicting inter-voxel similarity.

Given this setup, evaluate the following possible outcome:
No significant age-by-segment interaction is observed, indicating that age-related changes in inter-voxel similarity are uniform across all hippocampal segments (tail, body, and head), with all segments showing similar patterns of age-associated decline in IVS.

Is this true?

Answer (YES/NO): NO